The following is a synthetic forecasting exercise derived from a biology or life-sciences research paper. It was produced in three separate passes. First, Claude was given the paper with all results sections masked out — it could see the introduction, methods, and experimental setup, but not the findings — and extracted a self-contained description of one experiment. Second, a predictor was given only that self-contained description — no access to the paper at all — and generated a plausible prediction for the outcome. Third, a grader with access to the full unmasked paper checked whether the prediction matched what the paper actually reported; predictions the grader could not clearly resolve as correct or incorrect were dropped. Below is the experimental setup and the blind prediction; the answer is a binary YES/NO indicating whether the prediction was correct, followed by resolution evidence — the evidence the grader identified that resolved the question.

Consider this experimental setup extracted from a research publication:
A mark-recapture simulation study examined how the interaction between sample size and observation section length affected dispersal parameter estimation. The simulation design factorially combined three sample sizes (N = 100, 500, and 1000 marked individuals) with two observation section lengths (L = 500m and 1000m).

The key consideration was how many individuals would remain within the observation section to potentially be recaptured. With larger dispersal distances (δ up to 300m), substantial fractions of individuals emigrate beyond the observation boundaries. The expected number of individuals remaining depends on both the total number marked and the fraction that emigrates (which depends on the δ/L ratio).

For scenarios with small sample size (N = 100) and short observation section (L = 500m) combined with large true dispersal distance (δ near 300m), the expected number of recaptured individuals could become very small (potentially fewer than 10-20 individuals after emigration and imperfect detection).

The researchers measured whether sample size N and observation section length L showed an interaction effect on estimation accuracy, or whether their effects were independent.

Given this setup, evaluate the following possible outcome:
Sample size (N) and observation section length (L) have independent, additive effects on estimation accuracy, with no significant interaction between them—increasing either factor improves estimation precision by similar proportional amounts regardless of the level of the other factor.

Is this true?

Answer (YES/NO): NO